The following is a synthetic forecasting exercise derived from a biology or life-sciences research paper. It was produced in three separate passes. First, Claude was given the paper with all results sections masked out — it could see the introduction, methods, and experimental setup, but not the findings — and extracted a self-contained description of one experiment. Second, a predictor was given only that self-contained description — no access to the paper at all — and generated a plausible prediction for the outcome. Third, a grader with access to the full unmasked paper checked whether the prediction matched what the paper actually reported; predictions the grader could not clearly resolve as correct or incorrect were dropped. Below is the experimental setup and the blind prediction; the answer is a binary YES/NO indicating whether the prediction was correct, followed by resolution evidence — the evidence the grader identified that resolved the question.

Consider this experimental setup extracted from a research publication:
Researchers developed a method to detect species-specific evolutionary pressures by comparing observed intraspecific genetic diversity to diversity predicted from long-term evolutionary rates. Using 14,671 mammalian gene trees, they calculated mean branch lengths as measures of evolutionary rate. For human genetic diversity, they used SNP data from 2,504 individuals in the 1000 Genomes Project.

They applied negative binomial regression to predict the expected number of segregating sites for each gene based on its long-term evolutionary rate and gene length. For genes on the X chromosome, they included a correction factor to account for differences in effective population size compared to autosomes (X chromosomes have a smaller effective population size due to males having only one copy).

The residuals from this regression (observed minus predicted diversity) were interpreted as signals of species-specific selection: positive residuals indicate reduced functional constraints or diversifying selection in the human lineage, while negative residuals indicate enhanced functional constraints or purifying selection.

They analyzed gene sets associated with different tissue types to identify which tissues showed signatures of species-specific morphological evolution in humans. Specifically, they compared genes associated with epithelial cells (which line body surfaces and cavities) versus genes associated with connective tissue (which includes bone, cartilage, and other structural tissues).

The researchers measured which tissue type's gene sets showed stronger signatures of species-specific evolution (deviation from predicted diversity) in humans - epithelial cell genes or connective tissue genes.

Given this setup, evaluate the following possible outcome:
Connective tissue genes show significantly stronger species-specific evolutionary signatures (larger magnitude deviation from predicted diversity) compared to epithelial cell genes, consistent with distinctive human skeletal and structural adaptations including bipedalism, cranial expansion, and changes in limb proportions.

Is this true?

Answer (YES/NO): NO